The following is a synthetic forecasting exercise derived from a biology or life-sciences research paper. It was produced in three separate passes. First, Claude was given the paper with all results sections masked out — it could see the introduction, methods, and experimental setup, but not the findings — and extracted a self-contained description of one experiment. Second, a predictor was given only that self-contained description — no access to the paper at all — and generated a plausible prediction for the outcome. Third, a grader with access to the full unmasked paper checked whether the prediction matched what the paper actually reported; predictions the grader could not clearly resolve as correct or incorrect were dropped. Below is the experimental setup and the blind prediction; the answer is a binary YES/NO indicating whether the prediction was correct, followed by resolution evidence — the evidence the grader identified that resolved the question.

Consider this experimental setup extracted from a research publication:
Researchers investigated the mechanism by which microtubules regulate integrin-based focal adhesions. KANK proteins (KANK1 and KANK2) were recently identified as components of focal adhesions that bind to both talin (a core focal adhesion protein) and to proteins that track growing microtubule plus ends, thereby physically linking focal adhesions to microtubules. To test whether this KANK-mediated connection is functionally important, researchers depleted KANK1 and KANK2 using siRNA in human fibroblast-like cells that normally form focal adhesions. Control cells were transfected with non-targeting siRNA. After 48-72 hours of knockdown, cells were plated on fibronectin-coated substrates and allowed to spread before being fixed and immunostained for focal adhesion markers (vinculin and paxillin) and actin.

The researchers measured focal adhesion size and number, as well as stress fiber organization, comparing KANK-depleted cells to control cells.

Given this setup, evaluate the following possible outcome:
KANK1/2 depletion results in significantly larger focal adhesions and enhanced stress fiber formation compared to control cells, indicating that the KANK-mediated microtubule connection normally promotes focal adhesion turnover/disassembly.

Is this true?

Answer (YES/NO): YES